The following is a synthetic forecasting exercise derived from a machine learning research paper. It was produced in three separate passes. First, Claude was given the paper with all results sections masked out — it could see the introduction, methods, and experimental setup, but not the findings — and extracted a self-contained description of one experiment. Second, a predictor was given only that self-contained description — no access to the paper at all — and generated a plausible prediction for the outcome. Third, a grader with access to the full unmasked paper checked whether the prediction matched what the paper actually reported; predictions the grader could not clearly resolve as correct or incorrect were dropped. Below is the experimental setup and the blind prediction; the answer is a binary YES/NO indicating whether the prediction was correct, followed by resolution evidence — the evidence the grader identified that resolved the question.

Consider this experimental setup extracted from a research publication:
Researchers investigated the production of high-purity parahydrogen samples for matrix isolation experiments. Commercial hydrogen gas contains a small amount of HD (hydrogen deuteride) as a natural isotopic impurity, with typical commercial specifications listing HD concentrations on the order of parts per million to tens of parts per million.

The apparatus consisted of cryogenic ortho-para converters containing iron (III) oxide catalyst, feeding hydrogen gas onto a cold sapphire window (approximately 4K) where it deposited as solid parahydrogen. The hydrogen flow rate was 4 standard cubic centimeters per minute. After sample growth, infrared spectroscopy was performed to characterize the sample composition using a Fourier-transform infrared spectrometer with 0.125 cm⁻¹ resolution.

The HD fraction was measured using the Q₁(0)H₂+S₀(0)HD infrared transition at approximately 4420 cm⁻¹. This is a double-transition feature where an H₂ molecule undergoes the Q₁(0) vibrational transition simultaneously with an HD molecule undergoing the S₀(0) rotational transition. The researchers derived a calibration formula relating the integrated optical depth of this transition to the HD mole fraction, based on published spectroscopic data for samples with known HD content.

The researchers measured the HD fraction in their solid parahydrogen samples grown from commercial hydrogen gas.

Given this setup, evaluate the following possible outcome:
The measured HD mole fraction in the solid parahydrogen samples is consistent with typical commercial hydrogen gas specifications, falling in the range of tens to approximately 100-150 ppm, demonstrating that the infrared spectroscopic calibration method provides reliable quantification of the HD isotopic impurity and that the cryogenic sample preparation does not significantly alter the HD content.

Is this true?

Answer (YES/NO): NO